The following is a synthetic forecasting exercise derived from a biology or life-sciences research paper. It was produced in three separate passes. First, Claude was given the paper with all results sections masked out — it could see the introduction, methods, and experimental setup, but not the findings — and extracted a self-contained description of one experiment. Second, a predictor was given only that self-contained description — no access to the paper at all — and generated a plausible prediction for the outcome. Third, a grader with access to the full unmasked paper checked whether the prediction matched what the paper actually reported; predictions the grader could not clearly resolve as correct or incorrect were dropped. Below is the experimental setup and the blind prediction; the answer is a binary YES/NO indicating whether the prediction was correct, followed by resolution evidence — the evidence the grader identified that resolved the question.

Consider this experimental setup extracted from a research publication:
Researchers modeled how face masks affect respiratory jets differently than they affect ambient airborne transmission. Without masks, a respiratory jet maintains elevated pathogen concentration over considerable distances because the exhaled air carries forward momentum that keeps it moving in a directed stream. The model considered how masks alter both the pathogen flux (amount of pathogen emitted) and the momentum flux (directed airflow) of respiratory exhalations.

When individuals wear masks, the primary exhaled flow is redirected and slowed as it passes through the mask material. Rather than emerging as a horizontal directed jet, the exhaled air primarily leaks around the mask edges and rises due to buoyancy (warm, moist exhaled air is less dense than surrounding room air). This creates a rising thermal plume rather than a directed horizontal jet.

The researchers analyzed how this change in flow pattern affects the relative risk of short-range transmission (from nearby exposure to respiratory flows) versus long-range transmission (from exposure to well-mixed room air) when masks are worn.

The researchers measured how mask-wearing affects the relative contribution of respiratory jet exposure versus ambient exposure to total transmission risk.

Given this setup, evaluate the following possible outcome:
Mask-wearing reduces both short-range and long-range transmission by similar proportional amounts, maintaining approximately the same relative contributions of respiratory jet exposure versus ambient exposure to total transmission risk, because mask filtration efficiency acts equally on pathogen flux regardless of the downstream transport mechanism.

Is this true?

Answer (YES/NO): NO